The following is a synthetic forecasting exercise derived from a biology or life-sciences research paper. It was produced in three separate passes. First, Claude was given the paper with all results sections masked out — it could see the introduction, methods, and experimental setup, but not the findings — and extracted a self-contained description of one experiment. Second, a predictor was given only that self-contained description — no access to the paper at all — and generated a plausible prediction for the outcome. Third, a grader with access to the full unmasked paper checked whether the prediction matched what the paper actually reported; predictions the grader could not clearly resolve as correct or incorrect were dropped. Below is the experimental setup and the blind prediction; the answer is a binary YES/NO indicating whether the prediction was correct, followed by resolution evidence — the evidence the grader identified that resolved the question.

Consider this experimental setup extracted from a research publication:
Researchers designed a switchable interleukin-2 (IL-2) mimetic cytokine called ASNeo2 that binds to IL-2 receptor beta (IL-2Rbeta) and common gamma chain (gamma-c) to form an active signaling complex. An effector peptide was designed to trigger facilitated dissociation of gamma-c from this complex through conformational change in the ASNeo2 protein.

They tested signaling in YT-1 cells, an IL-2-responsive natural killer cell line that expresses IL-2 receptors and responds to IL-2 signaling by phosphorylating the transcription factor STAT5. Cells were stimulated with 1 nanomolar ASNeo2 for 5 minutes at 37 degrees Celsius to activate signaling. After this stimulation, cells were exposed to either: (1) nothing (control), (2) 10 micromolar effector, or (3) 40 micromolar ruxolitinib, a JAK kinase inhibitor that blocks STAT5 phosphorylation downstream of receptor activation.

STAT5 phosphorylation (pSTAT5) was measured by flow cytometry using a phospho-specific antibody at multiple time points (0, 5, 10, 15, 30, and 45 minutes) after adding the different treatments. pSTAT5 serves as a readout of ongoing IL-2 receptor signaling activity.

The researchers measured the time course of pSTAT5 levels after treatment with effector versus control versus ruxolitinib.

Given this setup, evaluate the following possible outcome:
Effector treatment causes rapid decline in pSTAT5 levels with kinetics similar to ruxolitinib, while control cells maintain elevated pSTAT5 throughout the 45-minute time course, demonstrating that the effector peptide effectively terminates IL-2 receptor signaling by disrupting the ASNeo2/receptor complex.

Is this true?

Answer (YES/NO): YES